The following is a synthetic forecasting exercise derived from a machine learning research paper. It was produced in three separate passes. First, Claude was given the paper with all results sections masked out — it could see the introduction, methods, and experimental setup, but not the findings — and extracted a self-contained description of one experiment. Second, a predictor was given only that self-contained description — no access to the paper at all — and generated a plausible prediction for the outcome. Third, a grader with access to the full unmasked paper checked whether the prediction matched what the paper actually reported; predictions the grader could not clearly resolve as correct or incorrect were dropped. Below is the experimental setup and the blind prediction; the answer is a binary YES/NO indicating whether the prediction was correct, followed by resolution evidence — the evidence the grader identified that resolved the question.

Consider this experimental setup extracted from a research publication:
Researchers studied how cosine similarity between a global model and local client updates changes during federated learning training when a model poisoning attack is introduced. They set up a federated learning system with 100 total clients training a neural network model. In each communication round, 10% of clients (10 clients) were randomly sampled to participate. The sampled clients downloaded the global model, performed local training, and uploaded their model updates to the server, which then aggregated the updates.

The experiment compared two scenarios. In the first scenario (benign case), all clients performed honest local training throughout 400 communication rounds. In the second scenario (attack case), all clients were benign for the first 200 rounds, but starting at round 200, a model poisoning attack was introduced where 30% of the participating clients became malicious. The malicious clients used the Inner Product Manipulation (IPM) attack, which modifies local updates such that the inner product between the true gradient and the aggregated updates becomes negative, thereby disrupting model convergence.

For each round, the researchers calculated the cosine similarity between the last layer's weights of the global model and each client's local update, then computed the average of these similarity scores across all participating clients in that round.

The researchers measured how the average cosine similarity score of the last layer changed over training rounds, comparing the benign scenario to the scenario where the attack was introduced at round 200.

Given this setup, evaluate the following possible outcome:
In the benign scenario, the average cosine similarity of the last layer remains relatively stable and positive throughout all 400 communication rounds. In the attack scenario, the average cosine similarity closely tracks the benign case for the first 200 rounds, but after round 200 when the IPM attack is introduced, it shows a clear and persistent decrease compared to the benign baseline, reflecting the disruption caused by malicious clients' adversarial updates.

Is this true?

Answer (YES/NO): NO